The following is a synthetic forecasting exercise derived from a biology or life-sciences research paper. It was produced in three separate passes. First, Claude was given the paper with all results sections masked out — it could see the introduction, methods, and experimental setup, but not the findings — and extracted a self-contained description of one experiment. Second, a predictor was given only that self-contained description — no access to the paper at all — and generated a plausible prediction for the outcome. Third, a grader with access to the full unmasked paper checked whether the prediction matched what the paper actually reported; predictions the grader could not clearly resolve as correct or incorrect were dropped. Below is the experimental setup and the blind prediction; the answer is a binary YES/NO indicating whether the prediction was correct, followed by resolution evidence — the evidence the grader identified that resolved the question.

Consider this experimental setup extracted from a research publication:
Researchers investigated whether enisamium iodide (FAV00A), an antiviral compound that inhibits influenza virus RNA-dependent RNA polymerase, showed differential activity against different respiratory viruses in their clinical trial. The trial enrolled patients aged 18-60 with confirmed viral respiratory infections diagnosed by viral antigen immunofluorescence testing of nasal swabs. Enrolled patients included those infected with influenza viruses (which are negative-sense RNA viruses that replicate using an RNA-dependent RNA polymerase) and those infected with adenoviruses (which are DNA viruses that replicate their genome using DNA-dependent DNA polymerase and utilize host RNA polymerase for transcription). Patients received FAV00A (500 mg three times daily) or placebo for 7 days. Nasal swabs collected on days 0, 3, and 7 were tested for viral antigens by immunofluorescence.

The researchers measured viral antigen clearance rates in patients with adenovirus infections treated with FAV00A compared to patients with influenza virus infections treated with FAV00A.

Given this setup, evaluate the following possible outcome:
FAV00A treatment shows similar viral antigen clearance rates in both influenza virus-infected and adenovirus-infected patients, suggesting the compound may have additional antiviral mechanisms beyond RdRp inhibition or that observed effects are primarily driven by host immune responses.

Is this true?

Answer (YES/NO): YES